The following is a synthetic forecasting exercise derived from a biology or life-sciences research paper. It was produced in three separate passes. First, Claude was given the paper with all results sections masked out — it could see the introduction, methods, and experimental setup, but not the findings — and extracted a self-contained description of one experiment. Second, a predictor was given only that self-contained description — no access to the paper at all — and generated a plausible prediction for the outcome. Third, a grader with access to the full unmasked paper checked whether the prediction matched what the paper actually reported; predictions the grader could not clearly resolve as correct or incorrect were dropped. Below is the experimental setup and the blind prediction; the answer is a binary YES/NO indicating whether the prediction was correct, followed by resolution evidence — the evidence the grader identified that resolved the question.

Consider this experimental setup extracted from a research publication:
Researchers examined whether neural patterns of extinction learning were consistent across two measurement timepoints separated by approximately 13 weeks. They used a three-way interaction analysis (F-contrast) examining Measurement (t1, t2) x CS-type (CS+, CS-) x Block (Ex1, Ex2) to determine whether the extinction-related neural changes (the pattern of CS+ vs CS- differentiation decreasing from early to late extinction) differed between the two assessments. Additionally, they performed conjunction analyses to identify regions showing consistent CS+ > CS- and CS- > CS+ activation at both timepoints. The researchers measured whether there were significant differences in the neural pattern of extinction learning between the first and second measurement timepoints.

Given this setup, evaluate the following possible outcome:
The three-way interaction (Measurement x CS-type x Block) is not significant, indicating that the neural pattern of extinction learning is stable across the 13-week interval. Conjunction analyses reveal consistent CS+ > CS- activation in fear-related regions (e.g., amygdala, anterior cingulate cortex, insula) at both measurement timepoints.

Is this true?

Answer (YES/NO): YES